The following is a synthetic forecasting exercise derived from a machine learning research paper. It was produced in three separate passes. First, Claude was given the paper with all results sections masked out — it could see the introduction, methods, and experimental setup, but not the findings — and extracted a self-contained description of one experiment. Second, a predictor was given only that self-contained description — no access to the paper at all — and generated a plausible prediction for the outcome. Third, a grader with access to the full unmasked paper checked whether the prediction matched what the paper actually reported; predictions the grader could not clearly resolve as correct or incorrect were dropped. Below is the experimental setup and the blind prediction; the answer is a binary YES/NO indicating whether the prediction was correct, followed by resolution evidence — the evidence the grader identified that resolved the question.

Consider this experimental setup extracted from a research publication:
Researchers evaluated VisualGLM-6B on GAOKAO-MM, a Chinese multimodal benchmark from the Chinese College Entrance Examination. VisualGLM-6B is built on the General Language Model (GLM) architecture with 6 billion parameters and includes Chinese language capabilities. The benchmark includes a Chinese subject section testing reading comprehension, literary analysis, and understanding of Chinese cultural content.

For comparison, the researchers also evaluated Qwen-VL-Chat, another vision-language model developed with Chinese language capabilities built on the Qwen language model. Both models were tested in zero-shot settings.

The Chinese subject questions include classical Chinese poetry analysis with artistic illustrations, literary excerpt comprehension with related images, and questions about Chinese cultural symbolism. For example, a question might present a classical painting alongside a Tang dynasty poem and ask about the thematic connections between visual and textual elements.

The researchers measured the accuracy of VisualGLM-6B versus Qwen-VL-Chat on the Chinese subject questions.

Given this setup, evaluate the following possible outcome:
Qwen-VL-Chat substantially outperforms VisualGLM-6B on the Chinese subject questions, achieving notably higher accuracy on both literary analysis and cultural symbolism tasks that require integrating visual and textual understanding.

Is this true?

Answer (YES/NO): NO